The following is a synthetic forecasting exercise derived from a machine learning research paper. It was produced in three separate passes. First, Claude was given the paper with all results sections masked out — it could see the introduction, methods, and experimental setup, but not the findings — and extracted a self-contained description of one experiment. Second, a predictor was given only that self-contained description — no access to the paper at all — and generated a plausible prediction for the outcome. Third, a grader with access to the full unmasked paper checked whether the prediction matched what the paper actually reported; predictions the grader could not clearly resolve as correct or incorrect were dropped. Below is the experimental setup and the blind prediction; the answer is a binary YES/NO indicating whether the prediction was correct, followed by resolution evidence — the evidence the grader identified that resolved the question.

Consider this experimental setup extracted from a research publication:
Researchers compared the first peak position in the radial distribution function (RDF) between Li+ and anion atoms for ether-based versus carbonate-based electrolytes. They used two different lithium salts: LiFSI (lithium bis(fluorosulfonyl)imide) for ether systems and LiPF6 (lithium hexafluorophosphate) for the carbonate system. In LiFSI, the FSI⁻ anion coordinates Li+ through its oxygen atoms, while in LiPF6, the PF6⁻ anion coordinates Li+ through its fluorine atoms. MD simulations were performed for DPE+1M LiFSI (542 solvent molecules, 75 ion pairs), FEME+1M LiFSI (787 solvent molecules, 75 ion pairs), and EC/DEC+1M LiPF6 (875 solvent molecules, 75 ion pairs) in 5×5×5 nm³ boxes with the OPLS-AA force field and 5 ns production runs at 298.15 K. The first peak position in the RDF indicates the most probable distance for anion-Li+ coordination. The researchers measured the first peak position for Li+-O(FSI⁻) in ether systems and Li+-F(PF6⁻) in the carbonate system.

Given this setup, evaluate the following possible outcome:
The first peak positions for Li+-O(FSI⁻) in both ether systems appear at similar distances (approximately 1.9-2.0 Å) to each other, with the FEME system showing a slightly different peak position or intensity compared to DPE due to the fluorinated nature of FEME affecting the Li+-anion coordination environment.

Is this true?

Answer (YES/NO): NO